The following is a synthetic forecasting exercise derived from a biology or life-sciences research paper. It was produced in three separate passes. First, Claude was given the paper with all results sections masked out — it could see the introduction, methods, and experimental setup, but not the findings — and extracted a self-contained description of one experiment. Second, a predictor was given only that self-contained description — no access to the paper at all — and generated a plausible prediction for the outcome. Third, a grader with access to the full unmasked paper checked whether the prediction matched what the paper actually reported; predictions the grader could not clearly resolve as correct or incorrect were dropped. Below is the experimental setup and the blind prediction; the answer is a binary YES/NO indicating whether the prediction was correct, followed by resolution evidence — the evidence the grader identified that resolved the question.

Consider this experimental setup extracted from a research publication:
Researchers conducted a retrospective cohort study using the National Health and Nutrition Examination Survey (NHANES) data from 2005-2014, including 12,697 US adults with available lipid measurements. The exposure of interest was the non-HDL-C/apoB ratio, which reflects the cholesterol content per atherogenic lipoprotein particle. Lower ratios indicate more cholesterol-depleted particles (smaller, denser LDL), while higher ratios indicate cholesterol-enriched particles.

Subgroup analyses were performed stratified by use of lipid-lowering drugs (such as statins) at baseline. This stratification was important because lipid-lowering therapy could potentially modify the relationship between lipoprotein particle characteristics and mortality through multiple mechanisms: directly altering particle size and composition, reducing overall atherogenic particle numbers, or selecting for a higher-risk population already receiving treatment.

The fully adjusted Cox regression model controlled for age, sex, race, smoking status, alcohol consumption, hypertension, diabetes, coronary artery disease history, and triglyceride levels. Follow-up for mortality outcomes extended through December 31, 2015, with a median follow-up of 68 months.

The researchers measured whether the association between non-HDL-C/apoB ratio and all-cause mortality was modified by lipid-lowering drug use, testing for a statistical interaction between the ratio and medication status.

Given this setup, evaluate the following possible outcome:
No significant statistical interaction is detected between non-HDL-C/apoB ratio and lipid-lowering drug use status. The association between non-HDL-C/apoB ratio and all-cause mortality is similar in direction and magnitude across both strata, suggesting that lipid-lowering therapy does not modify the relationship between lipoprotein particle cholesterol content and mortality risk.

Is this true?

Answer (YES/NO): YES